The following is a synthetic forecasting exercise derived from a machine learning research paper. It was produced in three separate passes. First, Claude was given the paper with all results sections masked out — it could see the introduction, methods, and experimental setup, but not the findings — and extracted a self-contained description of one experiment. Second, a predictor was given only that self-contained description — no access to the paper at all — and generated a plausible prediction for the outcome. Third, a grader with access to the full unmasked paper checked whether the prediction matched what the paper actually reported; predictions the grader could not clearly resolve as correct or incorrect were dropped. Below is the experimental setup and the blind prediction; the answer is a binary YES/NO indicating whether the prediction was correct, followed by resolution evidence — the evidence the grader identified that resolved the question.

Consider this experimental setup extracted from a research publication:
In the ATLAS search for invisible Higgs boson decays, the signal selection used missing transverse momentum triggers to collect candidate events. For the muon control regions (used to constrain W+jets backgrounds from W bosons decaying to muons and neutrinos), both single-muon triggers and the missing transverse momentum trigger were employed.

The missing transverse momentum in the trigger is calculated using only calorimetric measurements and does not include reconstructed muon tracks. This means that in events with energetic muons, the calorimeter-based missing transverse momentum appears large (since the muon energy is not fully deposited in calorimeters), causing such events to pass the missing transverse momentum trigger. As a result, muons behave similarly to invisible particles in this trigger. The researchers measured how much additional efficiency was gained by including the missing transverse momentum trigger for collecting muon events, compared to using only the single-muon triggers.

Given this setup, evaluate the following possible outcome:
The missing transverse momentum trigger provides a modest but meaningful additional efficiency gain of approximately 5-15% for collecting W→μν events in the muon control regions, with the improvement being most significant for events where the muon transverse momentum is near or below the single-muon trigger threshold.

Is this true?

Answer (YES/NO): NO